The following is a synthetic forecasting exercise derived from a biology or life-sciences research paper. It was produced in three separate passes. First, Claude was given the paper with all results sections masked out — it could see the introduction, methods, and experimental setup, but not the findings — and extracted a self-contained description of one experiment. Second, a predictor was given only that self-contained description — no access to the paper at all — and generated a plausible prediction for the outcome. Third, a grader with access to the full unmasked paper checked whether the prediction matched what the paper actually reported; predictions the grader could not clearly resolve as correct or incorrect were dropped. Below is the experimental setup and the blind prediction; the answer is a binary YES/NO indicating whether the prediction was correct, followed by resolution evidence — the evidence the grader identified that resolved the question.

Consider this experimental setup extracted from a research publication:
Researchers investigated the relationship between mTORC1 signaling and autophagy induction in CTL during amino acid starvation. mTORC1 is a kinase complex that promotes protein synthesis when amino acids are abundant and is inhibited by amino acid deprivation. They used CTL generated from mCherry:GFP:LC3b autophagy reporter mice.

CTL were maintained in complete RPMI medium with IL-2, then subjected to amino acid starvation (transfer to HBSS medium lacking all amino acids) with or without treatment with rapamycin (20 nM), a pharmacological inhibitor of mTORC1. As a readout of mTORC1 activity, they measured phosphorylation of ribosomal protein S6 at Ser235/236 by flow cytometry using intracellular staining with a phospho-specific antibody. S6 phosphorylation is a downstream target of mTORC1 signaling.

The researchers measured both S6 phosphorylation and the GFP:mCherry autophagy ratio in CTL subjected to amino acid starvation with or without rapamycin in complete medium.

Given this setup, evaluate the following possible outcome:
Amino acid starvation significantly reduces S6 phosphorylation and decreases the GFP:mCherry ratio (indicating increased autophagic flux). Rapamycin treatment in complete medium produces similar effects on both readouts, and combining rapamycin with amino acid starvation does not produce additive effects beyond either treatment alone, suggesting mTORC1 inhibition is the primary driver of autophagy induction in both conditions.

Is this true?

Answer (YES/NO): NO